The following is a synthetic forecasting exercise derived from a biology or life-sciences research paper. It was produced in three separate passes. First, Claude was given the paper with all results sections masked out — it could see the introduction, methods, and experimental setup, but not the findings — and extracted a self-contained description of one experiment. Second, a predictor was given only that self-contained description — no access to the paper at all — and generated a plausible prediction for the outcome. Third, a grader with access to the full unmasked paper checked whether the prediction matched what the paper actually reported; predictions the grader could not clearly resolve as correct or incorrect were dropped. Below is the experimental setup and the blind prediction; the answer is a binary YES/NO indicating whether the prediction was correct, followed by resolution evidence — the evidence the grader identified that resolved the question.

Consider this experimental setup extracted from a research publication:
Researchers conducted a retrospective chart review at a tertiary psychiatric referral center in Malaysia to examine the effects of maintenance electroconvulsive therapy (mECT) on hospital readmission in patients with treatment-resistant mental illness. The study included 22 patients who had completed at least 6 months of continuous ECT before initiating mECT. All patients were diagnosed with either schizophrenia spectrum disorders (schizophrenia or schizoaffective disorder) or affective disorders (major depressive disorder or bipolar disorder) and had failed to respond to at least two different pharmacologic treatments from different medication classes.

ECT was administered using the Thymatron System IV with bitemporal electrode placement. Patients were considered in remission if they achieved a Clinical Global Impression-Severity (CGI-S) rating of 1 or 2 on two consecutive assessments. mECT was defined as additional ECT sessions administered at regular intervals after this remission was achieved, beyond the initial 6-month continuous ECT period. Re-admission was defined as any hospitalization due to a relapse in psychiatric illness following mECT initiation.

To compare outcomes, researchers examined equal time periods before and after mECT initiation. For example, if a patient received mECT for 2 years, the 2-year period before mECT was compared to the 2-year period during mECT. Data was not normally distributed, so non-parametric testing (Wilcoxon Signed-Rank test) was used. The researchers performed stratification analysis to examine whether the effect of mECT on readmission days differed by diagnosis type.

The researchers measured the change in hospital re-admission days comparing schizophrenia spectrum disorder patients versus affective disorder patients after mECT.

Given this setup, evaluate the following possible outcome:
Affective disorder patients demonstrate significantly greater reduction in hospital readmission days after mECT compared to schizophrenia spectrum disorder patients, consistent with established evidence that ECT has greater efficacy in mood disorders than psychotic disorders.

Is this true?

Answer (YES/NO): NO